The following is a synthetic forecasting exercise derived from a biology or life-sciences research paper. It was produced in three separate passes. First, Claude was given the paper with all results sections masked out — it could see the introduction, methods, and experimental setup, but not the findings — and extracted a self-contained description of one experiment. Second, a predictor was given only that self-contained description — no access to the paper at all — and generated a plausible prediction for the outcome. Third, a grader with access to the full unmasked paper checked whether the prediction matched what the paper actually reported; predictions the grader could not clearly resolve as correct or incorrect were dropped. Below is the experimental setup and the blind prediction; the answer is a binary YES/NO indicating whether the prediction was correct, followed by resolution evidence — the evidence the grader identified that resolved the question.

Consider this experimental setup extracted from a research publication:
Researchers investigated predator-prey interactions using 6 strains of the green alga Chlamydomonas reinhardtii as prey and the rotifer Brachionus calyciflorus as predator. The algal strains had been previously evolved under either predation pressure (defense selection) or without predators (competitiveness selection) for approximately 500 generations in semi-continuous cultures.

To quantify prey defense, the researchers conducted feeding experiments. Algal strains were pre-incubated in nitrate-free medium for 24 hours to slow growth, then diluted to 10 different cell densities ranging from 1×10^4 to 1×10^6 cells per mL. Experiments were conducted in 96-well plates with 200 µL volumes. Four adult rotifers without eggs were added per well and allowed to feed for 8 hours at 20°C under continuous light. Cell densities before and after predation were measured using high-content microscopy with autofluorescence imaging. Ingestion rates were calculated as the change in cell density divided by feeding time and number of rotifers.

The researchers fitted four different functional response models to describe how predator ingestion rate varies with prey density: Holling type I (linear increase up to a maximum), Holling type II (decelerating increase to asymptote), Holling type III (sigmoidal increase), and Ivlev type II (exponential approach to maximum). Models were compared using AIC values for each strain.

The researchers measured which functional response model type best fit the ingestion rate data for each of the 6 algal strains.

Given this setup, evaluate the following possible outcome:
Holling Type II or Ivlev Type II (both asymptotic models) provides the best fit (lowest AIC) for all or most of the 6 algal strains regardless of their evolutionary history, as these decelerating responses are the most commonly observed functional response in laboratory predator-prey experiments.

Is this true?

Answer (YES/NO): YES